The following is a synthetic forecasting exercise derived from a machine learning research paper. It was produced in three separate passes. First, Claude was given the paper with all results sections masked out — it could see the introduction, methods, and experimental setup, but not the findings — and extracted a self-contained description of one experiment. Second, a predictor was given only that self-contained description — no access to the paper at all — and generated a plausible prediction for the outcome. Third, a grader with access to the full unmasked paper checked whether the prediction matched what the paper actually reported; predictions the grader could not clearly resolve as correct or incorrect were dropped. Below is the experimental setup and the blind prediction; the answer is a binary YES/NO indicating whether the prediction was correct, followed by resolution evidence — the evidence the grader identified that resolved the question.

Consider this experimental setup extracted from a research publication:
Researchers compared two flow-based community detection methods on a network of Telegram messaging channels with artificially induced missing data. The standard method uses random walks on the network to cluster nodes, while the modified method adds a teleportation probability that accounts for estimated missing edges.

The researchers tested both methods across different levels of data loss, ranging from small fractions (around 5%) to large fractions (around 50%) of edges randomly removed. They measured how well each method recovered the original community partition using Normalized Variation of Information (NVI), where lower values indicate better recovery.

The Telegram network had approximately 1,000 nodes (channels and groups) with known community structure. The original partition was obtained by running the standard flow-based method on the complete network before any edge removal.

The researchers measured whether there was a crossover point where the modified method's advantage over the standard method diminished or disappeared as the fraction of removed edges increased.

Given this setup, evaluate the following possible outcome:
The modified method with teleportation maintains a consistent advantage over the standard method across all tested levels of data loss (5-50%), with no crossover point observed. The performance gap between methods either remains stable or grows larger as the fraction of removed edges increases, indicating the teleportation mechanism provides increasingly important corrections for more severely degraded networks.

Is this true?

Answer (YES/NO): NO